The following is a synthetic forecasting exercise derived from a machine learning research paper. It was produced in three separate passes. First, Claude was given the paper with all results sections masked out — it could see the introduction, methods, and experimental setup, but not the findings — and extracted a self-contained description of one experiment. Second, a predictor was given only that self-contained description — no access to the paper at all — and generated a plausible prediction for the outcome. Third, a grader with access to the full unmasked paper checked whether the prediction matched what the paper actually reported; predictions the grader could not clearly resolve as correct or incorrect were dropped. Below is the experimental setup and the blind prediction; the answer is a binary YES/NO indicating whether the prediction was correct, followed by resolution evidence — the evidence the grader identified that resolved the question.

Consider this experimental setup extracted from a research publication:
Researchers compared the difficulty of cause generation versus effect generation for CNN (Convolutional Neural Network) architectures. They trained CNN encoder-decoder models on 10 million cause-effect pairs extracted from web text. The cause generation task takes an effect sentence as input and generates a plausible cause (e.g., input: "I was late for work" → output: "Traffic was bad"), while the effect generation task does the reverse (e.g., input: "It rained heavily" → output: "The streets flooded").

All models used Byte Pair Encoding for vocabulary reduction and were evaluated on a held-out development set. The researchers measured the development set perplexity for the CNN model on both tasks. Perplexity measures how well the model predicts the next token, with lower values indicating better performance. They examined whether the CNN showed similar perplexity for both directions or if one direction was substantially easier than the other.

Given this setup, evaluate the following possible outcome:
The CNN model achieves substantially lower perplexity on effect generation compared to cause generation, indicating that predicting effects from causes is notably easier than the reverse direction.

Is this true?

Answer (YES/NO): NO